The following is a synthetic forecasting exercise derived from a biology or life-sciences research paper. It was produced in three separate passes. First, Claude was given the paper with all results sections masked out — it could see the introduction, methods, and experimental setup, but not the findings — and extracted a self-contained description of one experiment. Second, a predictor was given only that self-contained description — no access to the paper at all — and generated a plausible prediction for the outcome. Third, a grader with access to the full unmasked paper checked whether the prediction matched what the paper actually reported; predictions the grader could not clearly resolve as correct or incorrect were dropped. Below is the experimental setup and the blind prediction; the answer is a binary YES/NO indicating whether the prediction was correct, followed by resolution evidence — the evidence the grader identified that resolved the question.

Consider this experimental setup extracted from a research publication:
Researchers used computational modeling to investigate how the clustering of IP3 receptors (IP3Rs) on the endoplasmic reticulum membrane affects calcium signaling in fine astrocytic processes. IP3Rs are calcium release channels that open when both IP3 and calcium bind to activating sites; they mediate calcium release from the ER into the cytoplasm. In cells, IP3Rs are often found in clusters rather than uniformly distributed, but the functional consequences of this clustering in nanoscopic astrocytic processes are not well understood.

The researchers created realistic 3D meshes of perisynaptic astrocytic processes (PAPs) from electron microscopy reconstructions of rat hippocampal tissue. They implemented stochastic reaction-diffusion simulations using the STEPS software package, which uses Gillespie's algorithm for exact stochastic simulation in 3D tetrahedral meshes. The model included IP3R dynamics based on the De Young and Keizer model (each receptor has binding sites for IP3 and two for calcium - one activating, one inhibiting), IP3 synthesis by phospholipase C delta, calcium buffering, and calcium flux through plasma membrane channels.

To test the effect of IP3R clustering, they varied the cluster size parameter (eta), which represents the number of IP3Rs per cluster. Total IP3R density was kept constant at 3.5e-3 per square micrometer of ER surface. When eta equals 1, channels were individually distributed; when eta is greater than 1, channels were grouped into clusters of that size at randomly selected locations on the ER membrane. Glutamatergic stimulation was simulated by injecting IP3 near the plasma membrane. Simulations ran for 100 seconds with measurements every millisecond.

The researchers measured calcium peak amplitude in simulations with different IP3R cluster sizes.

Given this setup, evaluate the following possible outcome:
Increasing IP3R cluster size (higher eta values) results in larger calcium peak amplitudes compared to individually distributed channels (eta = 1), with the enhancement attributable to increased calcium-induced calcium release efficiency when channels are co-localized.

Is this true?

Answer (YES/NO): NO